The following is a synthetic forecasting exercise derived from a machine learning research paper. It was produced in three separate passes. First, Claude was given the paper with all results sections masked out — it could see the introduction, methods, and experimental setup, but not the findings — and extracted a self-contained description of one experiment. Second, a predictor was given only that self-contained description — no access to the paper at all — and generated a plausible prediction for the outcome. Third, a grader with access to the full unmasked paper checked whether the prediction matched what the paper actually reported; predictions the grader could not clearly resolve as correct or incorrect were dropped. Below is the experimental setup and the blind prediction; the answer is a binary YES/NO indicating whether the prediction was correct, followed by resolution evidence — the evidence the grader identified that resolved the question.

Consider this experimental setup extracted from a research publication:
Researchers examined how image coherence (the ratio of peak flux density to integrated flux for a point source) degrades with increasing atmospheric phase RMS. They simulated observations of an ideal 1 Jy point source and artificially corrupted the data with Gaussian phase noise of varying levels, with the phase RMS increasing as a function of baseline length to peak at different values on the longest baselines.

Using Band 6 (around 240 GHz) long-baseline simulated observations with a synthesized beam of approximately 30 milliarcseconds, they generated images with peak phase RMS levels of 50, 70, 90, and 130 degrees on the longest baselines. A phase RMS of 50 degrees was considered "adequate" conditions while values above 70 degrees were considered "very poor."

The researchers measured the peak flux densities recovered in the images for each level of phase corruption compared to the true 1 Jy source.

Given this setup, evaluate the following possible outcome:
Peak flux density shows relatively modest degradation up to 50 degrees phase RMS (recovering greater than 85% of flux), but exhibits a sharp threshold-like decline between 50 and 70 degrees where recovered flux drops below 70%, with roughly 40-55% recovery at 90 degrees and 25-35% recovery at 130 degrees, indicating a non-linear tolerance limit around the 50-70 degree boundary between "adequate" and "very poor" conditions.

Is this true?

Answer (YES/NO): NO